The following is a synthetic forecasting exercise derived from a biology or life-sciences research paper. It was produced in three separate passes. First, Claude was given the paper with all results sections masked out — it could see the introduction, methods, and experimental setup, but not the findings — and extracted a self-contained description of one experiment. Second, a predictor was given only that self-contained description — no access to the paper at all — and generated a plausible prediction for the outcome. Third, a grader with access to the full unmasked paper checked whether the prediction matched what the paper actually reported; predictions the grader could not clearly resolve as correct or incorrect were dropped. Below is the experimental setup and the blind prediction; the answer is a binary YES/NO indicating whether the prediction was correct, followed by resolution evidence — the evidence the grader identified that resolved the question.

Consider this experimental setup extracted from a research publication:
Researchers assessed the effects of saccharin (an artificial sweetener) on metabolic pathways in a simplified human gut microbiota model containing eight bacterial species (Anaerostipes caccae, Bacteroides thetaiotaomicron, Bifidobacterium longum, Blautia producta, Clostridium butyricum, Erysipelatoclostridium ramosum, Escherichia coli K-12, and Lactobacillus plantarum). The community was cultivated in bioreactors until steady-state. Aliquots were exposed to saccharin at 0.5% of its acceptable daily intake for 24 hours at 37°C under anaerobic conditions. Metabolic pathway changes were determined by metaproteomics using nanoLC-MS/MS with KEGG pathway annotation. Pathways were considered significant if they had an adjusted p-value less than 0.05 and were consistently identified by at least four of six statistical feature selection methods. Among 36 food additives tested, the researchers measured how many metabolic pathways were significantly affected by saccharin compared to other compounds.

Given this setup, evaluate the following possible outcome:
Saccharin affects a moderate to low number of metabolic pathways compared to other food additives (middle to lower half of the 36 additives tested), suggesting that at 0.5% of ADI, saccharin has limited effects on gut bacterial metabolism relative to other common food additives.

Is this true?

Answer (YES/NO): NO